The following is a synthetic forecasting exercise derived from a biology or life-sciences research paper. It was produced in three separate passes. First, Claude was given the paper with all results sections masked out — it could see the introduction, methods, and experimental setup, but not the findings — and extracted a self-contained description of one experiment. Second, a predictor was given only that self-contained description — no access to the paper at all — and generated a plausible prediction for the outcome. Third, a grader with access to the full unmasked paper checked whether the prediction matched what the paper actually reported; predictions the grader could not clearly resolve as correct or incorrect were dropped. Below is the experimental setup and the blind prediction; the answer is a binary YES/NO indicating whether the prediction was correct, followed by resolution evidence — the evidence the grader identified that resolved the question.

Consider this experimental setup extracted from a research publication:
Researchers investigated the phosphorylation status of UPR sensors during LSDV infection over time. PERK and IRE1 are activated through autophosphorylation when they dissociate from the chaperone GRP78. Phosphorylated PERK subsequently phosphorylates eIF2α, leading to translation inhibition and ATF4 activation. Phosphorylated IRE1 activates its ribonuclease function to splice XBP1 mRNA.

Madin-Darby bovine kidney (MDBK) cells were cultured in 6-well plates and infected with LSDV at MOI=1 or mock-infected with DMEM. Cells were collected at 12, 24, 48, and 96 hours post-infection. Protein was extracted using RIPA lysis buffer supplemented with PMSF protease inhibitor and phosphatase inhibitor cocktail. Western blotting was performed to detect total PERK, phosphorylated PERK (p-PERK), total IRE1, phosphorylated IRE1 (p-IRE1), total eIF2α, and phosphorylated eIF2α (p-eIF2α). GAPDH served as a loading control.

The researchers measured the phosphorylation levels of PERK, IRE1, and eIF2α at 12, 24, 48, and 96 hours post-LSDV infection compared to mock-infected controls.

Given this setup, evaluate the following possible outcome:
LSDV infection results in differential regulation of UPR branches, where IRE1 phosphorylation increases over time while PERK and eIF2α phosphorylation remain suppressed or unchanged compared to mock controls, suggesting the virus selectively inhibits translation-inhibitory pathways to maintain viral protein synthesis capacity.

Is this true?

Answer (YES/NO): NO